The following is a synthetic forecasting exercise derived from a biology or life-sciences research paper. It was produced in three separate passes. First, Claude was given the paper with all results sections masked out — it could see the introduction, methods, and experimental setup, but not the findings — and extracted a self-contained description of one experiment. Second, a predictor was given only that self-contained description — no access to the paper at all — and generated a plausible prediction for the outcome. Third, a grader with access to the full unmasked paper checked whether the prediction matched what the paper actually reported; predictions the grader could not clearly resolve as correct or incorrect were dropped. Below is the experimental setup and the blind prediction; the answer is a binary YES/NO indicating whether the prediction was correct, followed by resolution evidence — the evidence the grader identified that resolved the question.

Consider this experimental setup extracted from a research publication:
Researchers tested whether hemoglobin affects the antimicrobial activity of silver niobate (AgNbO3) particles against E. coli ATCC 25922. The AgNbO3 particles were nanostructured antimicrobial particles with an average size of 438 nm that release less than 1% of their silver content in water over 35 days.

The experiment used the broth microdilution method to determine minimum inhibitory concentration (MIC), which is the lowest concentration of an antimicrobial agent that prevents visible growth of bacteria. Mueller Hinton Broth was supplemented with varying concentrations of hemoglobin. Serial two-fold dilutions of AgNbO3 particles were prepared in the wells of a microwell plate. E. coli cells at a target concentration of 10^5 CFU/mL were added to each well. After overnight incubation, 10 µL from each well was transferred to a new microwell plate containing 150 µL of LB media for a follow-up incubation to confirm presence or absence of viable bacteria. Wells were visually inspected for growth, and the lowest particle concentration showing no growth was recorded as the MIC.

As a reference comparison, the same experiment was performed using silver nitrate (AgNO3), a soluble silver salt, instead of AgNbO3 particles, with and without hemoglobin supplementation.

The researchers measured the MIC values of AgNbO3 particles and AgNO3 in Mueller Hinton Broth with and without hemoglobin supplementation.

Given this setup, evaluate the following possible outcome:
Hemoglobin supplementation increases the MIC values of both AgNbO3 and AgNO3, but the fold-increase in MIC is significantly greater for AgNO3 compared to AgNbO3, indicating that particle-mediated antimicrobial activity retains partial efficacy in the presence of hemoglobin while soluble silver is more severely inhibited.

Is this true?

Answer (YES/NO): NO